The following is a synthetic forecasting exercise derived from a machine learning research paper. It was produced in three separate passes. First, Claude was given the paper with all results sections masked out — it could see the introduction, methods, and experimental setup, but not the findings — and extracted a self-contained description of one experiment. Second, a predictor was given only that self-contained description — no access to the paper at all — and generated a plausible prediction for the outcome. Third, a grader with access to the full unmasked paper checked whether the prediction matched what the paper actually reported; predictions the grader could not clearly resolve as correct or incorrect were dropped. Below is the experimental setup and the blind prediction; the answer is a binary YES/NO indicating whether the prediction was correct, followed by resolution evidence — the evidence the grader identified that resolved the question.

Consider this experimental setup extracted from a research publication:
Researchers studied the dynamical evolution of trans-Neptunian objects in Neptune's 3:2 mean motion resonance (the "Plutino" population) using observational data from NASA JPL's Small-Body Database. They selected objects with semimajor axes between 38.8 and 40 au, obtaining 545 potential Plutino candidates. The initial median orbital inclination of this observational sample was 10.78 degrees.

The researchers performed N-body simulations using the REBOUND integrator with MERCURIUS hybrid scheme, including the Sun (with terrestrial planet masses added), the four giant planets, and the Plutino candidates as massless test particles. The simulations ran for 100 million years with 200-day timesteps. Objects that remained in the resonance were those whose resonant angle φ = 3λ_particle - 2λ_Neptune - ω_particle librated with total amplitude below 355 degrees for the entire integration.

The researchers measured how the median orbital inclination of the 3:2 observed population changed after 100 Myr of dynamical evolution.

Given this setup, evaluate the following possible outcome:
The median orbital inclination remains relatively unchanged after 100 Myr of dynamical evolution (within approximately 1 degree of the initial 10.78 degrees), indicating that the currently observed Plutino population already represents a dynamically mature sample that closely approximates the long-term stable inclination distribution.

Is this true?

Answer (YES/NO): NO